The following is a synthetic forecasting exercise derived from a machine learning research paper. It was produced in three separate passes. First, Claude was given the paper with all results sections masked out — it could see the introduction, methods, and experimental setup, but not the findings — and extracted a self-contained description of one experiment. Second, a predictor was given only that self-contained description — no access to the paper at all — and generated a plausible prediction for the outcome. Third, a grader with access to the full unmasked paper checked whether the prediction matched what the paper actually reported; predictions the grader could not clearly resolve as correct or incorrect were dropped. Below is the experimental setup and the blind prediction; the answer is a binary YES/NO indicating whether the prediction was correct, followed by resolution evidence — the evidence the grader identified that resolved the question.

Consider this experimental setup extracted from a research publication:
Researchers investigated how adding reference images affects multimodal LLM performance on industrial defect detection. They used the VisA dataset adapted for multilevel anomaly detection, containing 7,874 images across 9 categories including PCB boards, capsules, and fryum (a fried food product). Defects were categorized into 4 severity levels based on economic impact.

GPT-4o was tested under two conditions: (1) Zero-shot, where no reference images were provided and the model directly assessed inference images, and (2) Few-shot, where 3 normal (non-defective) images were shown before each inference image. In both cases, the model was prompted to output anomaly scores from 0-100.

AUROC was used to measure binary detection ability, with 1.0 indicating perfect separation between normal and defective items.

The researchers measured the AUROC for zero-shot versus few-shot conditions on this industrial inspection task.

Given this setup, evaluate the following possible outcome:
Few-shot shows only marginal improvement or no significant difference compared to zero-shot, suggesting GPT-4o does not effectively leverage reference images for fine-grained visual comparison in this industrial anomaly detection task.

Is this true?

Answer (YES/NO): NO